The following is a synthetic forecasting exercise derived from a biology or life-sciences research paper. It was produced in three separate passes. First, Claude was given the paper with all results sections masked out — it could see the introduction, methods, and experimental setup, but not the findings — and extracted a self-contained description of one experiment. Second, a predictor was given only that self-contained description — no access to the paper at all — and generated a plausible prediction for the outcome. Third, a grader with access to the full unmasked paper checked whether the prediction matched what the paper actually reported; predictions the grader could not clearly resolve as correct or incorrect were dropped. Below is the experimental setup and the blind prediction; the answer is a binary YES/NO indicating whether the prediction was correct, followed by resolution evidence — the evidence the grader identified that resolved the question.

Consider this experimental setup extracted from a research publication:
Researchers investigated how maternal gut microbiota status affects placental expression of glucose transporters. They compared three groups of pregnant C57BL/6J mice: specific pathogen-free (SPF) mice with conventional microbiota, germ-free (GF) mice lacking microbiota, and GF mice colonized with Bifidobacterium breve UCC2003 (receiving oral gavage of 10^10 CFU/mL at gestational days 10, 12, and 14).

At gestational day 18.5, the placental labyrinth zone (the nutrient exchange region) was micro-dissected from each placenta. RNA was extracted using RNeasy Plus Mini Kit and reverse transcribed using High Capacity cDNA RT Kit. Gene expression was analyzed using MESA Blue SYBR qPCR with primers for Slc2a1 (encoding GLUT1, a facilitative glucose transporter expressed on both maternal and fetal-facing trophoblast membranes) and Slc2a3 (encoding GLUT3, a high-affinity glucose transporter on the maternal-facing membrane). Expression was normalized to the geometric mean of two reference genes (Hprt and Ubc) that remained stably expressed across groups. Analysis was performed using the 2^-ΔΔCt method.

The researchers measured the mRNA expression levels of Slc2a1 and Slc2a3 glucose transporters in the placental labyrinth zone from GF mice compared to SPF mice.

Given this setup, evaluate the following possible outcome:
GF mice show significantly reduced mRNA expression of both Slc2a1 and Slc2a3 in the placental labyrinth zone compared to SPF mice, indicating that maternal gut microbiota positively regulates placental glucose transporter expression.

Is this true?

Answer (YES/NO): NO